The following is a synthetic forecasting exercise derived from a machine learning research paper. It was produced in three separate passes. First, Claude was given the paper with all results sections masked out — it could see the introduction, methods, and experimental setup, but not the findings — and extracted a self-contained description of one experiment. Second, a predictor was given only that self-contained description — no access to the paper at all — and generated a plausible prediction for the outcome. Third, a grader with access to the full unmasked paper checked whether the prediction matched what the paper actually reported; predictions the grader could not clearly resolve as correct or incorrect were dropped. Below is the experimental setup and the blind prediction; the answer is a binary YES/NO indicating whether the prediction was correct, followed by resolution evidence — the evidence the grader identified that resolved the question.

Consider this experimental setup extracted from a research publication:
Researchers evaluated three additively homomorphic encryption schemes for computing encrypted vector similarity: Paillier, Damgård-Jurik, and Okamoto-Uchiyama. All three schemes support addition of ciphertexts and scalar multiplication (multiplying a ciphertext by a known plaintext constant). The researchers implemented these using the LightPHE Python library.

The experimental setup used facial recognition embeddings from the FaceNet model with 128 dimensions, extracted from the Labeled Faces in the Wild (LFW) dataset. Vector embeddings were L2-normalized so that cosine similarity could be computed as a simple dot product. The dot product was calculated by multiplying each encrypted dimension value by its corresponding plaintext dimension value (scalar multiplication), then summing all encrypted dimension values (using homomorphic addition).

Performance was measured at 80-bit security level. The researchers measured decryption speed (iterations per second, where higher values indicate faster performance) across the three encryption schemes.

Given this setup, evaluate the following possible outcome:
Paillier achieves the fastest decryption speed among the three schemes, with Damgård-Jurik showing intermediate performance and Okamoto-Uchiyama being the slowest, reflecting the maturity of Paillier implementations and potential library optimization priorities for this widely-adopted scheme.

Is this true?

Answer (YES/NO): NO